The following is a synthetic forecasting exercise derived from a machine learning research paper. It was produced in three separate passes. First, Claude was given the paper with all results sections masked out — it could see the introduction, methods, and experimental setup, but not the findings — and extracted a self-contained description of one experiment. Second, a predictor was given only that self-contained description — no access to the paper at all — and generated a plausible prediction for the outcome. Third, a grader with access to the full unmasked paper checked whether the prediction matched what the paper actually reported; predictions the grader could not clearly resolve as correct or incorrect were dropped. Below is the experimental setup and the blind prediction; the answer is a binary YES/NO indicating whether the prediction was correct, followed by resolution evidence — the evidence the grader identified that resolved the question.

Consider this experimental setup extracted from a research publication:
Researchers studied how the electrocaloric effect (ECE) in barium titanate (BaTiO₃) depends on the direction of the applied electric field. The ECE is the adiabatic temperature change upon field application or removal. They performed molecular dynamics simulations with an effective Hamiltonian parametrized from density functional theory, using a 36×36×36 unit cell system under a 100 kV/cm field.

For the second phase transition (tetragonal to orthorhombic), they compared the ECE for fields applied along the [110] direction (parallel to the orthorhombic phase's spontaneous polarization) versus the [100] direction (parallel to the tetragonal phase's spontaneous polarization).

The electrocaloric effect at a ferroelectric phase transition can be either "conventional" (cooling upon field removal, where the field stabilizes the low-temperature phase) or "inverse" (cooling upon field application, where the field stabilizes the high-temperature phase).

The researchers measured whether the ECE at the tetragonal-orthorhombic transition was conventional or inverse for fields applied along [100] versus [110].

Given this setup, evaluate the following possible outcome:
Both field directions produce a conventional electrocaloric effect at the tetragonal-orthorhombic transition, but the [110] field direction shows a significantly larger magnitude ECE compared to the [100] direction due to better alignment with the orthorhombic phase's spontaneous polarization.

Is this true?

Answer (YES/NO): NO